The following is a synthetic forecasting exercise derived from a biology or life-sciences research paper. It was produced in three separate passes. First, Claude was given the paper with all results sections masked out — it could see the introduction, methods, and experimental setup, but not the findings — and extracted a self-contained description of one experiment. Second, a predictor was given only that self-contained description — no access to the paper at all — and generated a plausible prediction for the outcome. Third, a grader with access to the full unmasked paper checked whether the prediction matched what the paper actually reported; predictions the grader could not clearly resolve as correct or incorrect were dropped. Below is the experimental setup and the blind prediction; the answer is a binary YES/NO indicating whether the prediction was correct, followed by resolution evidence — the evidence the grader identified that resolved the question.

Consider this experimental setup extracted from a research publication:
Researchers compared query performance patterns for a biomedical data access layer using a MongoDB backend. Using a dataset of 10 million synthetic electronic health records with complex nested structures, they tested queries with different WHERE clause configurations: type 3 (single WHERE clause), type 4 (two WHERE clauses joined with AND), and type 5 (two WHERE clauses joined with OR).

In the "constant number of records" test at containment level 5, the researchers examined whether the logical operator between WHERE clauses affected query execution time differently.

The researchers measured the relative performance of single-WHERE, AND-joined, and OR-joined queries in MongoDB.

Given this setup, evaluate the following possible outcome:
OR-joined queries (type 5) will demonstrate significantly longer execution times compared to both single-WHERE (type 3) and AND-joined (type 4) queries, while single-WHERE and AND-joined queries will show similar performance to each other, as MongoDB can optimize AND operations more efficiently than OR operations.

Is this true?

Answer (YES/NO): YES